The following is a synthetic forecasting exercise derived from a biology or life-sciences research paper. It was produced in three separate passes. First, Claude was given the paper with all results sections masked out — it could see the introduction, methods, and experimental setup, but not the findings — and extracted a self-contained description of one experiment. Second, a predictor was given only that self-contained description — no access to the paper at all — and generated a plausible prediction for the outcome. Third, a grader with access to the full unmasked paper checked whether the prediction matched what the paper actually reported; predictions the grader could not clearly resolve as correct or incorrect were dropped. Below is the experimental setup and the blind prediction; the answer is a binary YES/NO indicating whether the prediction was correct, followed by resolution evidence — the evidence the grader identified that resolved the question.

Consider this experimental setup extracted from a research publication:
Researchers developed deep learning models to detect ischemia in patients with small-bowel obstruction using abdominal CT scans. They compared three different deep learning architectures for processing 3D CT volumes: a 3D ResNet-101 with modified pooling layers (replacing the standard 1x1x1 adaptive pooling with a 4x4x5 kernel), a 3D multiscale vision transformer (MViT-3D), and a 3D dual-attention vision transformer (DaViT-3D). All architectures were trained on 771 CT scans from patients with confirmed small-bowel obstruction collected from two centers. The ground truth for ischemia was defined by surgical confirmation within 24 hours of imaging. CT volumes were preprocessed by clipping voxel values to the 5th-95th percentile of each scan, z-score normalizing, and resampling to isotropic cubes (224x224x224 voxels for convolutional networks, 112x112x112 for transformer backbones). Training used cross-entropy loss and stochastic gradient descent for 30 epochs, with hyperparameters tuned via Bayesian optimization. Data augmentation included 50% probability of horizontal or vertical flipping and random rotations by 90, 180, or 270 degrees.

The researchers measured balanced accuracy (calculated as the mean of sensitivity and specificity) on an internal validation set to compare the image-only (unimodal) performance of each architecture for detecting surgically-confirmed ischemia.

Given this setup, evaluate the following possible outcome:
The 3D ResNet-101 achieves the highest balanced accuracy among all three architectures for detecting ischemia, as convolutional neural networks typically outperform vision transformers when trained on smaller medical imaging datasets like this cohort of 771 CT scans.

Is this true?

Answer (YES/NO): NO